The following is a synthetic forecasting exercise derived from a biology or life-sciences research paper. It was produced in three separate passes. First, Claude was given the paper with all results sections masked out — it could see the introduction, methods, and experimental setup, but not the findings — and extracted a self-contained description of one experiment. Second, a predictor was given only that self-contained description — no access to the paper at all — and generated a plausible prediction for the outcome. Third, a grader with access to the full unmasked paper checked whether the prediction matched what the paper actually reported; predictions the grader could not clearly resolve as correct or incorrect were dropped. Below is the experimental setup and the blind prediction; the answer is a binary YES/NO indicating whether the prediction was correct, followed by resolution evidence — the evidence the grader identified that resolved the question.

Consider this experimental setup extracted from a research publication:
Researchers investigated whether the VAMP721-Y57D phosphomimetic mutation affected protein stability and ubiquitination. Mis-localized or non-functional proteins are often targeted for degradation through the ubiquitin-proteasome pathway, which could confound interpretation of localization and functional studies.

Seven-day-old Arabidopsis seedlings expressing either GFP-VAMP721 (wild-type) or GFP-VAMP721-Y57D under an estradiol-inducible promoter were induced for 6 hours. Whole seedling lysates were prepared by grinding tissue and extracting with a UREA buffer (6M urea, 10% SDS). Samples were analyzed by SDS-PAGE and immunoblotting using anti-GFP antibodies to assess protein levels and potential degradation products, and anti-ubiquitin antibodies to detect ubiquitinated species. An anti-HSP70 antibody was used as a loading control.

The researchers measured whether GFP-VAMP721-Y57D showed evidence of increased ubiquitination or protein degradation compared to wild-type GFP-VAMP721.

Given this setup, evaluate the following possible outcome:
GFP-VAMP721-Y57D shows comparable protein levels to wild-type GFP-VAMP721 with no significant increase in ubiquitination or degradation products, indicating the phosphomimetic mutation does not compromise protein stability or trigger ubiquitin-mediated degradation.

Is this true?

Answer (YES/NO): NO